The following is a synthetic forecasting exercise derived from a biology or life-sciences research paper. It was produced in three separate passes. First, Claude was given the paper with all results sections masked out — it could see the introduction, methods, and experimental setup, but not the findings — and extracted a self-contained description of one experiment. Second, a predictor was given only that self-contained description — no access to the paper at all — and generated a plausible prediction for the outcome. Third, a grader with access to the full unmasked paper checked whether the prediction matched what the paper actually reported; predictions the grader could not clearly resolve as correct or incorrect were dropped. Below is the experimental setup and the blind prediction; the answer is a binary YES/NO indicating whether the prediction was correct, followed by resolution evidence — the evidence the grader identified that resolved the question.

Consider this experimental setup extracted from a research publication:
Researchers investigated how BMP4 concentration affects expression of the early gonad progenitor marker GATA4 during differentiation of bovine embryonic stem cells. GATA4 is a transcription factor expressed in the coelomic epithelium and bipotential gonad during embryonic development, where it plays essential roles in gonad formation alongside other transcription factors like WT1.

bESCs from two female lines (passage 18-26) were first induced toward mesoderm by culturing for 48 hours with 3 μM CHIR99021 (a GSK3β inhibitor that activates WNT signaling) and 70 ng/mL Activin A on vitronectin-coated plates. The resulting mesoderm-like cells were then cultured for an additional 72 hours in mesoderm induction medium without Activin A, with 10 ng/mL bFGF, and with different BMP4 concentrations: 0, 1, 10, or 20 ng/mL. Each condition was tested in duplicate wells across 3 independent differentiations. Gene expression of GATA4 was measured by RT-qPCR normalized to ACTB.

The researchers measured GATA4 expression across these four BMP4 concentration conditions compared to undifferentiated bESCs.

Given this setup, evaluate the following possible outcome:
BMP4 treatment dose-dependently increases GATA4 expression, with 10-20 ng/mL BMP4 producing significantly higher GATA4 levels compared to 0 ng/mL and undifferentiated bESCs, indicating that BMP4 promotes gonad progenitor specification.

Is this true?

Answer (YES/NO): NO